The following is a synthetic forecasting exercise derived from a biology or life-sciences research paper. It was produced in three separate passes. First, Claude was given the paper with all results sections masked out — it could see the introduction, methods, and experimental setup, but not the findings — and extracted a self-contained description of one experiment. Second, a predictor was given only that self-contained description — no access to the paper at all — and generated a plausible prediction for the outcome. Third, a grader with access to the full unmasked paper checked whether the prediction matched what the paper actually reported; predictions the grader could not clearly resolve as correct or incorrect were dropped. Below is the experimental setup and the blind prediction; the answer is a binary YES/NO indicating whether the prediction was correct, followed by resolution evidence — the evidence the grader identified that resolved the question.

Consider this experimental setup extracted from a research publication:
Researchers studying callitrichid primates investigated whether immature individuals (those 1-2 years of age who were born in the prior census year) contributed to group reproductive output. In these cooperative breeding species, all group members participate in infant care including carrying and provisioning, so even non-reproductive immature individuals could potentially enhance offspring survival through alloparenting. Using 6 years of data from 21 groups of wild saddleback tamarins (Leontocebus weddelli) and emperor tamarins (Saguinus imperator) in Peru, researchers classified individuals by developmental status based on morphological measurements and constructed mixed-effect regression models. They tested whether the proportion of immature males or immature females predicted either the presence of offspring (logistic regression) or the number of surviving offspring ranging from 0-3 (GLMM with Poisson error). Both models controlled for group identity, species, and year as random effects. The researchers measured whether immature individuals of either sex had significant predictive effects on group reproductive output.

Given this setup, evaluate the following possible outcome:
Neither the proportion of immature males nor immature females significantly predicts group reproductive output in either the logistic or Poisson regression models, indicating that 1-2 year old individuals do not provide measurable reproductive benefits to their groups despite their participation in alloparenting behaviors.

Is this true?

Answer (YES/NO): YES